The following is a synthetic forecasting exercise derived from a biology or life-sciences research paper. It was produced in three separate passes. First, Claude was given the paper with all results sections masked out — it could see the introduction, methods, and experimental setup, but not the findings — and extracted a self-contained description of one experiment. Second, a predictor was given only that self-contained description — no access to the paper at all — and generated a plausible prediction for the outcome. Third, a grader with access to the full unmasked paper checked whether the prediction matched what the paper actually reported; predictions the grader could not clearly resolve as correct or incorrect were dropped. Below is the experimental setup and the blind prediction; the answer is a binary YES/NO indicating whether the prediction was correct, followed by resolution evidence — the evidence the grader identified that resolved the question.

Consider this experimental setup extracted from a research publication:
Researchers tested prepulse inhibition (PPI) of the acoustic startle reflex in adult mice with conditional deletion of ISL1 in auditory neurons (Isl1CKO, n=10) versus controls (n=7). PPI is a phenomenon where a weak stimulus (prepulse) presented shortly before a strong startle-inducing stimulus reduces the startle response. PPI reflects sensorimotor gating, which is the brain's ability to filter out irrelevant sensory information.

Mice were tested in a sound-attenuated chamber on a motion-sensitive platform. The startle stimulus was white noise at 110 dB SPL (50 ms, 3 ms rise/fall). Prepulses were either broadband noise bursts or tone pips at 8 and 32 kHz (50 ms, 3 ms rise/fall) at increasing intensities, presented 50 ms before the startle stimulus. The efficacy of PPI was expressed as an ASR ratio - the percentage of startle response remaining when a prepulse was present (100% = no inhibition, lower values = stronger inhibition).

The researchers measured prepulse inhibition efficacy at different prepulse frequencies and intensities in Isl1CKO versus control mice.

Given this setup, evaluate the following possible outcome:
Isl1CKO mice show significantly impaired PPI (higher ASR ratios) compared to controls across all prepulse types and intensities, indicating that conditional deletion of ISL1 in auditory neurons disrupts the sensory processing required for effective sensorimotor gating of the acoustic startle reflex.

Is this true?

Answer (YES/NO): NO